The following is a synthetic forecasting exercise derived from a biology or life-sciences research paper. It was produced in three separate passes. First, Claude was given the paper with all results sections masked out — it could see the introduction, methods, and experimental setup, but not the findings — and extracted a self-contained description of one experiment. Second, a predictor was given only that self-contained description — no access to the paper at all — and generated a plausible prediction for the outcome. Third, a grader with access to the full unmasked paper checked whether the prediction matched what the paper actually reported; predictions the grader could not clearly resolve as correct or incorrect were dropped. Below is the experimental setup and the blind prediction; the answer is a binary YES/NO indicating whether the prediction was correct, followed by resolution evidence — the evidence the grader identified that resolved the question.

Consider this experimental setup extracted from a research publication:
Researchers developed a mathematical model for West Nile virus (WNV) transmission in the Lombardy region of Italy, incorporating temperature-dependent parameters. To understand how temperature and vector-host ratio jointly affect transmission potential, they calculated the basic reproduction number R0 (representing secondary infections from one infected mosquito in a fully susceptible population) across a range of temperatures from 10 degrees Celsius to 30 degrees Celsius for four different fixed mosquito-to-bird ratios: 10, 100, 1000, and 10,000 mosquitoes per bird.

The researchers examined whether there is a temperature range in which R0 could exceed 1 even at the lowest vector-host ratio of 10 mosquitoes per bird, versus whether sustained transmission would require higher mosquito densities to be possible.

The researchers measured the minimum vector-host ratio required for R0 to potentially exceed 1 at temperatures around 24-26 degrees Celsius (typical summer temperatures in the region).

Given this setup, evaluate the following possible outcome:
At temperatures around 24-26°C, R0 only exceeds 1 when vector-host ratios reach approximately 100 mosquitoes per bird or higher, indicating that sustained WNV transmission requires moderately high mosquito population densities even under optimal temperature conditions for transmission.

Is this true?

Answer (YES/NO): YES